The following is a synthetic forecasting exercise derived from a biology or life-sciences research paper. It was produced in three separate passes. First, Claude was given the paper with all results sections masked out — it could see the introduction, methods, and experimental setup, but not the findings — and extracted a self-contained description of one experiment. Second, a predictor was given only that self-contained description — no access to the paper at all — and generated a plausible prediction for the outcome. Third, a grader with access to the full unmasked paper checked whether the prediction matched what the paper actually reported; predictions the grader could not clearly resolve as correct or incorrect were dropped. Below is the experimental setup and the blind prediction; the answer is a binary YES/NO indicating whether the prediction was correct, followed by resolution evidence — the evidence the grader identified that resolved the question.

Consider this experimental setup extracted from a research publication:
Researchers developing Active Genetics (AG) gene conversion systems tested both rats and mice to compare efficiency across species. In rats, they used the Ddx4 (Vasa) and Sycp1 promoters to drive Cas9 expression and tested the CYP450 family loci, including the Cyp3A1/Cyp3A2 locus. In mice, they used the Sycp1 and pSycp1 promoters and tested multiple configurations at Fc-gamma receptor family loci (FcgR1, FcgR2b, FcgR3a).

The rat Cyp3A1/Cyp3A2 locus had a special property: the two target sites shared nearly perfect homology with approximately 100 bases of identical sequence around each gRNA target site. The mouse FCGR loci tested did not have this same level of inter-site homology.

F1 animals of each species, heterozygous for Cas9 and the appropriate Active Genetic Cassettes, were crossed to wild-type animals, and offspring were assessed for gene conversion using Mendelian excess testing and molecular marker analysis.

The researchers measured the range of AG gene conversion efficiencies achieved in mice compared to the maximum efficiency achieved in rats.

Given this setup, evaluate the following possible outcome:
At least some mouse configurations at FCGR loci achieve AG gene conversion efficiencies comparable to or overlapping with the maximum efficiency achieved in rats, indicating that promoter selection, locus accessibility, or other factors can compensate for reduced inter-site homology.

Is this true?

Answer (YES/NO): NO